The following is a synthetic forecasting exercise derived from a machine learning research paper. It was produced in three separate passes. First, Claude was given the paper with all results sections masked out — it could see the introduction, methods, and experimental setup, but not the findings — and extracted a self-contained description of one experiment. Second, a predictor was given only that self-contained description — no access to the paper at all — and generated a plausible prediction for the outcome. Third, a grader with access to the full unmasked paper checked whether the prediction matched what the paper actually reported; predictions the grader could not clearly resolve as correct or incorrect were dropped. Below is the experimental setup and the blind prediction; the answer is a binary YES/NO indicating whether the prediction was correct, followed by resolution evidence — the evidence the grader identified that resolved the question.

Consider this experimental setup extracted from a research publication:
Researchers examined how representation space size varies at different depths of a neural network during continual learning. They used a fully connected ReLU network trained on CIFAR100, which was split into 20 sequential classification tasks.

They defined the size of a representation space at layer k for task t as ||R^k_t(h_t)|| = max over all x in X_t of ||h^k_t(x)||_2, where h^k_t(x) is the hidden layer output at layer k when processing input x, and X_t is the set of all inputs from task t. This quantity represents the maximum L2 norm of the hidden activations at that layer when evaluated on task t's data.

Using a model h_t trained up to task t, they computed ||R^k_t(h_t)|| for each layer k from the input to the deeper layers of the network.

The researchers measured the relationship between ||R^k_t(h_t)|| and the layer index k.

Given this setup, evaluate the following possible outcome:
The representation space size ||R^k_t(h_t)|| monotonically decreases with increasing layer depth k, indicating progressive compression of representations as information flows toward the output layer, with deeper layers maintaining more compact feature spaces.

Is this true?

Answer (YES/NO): NO